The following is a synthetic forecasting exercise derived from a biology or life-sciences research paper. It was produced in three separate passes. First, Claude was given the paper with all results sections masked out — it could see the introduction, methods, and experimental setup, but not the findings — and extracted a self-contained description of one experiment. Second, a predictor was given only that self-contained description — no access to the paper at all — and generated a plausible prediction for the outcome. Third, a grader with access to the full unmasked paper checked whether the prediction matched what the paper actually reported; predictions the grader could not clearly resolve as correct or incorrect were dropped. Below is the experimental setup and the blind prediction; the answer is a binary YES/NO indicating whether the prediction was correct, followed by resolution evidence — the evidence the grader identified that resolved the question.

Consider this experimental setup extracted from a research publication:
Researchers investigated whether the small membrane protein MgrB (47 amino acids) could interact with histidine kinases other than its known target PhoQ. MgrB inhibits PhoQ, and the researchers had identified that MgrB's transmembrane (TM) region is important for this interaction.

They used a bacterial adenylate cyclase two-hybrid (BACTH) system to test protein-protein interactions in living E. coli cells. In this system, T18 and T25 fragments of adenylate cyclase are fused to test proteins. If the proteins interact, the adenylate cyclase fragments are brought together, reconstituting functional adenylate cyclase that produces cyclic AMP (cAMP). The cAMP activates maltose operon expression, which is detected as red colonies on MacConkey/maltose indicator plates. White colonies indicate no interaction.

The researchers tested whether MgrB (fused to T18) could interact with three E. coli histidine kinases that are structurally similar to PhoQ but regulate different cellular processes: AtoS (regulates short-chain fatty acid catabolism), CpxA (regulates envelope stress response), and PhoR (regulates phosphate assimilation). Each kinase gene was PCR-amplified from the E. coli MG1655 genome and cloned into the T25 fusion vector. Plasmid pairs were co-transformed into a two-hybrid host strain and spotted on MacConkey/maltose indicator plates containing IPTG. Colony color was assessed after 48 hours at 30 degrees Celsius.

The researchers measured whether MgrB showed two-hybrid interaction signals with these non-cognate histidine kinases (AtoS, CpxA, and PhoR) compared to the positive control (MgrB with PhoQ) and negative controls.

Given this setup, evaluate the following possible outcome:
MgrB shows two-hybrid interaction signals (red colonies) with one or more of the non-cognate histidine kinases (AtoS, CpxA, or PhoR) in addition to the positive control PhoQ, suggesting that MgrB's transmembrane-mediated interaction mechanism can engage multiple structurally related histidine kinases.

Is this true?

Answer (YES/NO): YES